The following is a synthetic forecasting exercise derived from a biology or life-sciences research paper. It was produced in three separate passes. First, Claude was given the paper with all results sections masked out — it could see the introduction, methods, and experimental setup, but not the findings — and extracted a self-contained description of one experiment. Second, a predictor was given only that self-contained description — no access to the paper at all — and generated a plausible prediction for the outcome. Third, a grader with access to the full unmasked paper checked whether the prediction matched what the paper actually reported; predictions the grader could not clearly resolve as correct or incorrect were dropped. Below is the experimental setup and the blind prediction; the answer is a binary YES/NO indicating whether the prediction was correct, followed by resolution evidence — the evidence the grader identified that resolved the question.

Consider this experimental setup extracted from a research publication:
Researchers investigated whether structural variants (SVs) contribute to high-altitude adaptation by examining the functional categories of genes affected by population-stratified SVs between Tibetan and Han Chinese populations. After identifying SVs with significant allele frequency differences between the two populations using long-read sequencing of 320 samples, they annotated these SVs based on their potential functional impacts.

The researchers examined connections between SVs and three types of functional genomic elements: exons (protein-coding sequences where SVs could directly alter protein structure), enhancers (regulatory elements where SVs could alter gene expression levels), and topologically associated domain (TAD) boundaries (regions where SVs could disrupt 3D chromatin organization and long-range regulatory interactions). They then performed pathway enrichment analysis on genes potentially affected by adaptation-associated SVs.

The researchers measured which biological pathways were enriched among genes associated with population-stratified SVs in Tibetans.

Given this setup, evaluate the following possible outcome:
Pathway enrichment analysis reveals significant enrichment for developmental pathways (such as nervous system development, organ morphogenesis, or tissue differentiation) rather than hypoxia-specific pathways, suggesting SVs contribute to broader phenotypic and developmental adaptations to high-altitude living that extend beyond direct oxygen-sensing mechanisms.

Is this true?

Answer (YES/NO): NO